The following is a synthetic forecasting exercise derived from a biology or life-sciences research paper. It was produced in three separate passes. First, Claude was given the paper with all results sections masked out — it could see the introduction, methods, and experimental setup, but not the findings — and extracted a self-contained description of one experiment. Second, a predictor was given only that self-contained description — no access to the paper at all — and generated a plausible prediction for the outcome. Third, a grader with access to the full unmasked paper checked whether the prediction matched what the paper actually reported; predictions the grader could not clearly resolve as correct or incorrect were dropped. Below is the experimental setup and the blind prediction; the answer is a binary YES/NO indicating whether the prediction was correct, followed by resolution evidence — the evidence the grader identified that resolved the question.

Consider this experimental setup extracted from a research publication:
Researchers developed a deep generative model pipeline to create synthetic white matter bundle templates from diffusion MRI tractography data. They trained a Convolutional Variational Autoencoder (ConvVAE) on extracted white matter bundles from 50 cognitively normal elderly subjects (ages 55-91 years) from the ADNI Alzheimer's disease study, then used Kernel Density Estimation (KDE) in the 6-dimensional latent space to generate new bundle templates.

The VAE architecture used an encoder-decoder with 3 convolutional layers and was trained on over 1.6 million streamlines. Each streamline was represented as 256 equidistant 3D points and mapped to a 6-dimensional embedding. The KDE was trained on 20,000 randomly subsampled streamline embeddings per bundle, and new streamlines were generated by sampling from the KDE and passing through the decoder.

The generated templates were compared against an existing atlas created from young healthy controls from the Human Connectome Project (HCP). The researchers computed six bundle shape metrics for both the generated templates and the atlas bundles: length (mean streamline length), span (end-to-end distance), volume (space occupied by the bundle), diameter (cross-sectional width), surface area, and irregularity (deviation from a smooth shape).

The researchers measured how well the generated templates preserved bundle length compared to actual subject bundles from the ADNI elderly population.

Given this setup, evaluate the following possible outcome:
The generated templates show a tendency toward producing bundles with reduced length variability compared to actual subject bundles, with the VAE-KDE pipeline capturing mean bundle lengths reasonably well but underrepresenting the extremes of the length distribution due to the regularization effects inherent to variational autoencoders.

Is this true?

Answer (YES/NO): NO